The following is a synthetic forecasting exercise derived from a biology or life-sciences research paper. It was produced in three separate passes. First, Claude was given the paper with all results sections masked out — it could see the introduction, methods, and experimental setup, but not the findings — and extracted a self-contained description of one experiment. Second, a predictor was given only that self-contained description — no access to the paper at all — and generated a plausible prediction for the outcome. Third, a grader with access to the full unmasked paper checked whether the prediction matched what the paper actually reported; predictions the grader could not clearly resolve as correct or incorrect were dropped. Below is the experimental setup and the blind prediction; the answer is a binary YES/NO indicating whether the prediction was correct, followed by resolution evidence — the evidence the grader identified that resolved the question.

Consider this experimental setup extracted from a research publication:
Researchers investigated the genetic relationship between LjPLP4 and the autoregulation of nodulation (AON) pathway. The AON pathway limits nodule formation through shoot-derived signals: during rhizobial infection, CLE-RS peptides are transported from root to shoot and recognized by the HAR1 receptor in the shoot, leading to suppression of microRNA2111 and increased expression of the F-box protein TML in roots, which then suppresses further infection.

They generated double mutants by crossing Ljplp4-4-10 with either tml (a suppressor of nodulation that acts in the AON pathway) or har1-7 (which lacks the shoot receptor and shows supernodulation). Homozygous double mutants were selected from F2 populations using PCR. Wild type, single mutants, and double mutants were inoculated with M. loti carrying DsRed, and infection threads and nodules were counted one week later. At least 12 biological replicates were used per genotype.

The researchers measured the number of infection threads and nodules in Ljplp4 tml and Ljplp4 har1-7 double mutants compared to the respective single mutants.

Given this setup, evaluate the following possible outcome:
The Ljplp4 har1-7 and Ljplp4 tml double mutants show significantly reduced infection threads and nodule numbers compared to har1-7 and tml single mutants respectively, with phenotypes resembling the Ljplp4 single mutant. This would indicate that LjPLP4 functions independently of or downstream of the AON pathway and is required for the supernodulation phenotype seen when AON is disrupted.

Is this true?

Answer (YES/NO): NO